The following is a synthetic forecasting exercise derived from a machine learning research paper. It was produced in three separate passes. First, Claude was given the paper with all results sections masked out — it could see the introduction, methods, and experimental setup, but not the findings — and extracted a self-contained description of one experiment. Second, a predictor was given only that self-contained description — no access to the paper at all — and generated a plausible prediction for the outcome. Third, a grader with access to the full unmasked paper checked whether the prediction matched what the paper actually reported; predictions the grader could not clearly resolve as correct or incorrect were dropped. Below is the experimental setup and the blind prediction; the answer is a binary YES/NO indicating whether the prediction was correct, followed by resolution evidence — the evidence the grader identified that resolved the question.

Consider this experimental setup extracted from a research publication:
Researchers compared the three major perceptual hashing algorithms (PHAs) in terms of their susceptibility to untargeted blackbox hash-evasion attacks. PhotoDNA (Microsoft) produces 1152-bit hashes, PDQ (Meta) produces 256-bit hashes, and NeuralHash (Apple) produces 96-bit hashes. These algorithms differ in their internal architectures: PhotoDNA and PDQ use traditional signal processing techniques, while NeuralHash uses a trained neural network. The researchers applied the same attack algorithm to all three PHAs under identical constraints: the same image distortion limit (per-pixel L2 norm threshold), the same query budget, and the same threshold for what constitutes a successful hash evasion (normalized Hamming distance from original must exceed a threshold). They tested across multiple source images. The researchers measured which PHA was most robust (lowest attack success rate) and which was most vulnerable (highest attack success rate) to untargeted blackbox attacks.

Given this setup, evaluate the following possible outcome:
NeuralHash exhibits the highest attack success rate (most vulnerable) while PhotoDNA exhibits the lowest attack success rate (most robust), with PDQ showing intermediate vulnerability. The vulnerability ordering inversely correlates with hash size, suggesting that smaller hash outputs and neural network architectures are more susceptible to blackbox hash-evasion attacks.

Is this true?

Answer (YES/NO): NO